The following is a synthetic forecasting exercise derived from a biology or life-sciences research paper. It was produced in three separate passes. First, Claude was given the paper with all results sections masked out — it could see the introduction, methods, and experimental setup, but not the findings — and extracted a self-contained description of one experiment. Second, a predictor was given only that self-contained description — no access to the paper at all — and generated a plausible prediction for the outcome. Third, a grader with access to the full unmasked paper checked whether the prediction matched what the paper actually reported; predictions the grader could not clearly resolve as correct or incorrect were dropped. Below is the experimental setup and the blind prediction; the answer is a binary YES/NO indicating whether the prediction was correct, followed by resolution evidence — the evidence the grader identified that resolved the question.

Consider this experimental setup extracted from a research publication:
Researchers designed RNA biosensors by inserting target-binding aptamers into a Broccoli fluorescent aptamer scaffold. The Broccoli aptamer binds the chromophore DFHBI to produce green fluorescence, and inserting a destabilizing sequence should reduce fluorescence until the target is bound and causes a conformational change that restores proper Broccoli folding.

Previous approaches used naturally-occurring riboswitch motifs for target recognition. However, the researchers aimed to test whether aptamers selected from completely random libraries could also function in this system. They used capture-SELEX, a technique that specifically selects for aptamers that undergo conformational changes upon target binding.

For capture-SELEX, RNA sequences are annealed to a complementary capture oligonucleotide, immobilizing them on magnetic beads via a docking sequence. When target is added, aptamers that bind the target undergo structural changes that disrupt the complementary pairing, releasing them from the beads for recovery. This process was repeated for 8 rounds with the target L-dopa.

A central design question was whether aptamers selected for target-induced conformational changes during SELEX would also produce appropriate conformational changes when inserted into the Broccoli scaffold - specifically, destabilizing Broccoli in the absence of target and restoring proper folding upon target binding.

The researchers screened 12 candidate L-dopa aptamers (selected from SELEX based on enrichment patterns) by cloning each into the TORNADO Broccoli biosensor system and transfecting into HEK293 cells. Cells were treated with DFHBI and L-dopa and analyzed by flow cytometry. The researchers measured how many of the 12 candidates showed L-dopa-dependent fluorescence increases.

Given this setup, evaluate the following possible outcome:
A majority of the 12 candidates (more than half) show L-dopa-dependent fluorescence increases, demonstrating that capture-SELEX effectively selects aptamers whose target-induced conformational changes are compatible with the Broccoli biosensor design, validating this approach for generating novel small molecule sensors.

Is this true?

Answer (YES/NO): NO